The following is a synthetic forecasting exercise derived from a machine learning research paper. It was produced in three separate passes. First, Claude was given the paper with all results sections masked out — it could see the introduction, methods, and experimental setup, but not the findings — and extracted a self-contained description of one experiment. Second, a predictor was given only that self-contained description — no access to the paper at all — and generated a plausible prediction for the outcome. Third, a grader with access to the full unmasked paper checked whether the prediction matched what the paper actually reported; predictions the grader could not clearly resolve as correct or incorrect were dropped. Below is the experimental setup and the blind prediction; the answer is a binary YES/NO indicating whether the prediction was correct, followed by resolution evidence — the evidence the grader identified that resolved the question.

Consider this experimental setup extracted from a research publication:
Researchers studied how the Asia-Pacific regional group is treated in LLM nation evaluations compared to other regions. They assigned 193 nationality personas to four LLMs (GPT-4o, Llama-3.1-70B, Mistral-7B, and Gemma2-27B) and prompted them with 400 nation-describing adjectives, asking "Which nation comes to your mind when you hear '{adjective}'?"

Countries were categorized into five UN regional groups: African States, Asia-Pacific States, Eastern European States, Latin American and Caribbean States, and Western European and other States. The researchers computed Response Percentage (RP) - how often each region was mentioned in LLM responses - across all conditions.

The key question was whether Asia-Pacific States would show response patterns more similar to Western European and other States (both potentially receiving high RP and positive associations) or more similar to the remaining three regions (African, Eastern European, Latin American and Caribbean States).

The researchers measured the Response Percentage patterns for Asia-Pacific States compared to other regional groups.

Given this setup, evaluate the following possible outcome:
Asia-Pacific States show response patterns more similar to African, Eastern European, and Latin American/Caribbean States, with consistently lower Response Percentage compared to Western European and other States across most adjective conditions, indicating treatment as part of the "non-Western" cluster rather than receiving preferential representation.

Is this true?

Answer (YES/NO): NO